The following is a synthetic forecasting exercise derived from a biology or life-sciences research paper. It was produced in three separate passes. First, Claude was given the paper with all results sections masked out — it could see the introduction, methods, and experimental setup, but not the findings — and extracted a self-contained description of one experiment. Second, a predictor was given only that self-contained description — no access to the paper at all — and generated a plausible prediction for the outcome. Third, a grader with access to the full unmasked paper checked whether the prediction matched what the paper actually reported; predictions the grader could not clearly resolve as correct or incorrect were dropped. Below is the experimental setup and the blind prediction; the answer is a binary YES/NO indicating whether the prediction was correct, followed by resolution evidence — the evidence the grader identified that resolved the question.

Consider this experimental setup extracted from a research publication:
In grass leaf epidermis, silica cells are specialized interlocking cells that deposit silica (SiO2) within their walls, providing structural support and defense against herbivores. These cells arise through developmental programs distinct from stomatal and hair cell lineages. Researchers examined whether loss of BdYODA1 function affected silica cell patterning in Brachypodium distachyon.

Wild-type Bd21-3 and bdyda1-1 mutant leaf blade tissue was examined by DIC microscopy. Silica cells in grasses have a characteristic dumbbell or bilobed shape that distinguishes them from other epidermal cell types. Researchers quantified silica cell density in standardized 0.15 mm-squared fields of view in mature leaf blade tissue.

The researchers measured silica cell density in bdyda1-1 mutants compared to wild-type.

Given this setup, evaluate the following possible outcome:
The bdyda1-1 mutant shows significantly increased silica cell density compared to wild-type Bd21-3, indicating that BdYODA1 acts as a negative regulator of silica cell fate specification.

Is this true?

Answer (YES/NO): YES